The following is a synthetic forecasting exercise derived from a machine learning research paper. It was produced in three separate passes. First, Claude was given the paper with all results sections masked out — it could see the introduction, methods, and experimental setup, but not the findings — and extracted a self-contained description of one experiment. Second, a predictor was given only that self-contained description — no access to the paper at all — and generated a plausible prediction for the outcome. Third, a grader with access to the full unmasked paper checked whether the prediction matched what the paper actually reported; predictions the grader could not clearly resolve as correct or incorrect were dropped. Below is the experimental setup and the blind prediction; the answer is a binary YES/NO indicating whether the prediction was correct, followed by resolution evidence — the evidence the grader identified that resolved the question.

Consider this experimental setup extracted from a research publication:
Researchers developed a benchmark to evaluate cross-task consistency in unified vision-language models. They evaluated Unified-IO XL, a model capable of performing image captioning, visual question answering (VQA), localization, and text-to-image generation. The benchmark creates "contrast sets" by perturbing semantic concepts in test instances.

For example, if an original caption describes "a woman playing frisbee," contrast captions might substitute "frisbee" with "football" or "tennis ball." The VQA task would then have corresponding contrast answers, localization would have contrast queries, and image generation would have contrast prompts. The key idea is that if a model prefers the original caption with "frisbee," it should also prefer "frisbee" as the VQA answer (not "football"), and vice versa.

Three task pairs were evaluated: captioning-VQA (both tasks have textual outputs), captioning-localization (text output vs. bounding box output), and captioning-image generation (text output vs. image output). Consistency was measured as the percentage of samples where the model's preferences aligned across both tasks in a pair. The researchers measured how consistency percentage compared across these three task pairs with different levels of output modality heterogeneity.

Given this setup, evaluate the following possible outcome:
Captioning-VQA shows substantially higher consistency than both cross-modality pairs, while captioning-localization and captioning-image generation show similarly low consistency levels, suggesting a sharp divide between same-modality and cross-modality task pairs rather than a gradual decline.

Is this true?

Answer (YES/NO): NO